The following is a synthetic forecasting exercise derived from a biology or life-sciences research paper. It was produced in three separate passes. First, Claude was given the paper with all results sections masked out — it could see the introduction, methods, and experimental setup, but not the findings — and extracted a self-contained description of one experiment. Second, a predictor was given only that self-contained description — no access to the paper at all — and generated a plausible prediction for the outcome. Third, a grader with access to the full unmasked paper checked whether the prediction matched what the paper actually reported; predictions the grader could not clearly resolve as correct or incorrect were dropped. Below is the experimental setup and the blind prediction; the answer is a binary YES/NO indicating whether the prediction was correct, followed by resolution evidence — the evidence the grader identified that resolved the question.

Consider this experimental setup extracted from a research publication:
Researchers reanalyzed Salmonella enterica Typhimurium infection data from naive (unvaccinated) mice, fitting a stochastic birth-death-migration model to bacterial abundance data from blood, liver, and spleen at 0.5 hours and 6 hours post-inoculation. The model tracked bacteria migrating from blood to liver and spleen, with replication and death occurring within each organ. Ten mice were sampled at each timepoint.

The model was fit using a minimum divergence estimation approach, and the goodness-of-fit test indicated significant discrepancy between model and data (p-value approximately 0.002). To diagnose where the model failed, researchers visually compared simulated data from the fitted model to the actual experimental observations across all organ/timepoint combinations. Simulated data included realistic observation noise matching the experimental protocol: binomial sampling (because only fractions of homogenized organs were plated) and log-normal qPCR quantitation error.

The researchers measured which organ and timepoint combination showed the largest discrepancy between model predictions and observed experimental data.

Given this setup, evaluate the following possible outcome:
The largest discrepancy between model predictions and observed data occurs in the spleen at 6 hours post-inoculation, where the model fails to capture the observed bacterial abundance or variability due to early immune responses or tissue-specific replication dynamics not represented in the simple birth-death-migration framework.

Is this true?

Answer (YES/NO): NO